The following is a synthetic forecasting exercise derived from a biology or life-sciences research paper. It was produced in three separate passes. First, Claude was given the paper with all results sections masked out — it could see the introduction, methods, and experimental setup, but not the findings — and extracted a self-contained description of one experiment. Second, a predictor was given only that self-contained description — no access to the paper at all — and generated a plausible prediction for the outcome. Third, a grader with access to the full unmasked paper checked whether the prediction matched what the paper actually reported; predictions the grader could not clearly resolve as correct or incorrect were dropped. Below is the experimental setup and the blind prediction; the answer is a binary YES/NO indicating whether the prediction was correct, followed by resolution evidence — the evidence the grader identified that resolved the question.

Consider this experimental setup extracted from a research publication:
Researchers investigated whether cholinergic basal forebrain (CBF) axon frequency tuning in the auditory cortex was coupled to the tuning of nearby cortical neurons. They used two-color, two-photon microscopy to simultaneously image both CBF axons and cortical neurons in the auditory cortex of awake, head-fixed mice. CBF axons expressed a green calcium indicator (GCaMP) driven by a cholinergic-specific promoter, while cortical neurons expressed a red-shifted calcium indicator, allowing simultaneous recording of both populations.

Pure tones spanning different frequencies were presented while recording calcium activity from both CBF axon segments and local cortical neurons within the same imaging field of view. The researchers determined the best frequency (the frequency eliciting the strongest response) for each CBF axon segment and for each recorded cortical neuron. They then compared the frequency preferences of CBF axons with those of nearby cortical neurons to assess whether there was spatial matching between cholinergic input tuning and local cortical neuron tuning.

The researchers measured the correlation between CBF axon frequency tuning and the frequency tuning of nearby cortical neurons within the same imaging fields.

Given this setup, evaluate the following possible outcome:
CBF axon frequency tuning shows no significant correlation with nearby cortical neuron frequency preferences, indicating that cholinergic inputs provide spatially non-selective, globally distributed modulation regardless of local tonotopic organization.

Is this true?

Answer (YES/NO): YES